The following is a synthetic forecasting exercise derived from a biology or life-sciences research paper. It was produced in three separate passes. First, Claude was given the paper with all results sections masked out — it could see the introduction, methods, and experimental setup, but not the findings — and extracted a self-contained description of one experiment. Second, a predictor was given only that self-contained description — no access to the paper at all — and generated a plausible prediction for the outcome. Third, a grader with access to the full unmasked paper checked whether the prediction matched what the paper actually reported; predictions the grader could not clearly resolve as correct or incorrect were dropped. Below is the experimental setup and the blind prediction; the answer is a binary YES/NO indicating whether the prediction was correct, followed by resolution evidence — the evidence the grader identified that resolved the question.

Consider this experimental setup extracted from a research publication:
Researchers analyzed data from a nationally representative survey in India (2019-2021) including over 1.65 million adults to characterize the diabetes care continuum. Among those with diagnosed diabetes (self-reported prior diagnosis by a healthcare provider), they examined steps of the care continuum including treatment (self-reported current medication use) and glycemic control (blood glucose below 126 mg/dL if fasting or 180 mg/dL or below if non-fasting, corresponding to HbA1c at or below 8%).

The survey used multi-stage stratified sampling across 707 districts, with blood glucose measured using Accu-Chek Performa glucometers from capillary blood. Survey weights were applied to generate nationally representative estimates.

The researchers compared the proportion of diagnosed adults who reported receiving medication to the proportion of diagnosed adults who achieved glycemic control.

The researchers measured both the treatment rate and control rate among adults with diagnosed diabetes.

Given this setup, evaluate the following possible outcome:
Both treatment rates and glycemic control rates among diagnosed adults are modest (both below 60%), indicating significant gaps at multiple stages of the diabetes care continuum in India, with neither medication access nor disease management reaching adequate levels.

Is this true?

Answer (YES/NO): NO